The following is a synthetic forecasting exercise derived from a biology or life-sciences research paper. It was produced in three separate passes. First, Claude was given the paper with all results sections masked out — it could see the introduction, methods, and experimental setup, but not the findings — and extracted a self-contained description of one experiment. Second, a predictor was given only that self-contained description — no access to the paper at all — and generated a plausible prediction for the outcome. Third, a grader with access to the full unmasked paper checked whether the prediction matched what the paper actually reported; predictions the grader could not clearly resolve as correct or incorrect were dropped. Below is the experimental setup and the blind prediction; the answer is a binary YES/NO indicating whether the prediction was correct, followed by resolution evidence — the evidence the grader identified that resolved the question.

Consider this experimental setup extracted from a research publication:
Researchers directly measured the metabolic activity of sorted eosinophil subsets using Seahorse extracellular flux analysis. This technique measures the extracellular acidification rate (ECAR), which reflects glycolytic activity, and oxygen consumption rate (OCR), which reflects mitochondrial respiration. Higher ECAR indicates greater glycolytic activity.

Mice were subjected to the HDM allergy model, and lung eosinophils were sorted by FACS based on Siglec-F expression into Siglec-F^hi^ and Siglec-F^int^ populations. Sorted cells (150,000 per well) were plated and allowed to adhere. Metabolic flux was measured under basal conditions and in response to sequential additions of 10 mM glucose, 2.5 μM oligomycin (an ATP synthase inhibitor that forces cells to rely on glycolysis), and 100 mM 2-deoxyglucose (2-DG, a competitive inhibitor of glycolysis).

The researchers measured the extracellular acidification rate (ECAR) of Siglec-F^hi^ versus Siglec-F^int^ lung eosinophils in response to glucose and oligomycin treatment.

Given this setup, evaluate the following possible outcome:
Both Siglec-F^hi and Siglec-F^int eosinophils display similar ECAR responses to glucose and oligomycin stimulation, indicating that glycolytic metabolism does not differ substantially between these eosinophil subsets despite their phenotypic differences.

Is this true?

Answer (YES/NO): NO